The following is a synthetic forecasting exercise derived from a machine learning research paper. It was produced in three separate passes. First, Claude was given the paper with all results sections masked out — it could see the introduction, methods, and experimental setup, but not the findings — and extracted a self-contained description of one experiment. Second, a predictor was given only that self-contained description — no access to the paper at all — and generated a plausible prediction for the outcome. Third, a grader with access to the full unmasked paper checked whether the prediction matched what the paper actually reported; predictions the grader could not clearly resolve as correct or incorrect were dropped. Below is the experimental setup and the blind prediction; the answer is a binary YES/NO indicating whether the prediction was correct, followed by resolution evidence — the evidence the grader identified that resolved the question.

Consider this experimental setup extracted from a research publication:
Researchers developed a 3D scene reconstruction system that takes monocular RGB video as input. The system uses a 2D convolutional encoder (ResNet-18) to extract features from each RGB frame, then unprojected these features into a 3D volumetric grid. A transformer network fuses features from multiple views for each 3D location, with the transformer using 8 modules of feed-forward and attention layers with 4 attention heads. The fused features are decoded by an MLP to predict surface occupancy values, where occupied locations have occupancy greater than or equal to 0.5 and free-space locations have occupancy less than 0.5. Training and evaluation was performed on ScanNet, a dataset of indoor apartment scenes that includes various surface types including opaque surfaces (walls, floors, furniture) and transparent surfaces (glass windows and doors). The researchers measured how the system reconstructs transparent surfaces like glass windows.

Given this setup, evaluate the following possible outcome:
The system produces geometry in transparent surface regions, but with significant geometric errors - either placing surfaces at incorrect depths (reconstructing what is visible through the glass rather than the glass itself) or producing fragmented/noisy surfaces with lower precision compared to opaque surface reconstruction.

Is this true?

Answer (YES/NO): NO